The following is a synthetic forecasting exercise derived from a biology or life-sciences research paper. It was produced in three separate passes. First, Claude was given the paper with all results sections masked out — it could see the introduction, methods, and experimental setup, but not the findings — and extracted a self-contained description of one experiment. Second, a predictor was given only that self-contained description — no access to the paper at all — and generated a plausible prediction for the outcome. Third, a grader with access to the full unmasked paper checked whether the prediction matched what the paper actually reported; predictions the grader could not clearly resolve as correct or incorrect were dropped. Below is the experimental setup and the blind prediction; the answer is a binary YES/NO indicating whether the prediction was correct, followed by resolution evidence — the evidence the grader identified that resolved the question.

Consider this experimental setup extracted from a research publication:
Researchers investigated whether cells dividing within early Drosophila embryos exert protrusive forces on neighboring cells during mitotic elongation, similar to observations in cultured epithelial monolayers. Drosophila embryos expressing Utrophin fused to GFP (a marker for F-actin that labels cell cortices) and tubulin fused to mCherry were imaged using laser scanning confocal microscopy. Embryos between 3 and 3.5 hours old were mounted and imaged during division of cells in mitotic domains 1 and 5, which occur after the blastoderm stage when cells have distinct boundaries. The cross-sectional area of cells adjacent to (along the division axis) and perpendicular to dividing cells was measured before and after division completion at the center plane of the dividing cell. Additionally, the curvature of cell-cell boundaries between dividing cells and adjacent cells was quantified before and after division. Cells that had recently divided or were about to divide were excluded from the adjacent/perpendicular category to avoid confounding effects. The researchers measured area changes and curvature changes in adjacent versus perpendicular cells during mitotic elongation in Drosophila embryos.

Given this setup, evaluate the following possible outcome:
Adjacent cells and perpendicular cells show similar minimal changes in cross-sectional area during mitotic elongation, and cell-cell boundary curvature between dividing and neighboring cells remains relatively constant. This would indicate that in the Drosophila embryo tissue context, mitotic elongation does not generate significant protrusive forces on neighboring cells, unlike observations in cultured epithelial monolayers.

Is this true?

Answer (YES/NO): NO